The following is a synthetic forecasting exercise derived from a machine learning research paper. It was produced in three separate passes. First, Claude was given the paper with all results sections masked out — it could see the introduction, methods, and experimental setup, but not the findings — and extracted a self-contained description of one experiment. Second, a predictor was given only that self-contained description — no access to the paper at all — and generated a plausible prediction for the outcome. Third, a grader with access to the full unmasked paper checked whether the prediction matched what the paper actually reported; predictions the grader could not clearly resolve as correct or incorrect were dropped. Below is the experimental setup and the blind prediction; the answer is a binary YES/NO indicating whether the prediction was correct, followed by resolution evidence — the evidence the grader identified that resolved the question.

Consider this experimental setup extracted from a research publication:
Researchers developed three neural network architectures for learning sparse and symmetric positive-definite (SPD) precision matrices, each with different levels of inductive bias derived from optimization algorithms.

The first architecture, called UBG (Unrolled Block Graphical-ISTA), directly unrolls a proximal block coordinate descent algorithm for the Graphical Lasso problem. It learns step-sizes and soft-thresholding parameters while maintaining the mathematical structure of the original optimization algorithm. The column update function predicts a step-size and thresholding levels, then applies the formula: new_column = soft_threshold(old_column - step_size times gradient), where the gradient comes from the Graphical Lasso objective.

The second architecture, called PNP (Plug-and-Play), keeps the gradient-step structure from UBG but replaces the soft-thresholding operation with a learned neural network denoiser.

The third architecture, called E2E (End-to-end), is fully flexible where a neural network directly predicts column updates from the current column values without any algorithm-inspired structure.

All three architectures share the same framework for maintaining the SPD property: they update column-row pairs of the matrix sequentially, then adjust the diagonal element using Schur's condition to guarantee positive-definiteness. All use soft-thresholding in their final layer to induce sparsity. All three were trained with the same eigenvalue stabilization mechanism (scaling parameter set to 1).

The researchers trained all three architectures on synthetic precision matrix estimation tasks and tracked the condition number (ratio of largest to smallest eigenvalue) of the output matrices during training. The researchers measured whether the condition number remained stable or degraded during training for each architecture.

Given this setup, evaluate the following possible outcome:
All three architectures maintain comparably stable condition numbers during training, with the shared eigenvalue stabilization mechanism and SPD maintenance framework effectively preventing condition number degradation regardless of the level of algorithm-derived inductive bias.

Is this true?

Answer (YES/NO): YES